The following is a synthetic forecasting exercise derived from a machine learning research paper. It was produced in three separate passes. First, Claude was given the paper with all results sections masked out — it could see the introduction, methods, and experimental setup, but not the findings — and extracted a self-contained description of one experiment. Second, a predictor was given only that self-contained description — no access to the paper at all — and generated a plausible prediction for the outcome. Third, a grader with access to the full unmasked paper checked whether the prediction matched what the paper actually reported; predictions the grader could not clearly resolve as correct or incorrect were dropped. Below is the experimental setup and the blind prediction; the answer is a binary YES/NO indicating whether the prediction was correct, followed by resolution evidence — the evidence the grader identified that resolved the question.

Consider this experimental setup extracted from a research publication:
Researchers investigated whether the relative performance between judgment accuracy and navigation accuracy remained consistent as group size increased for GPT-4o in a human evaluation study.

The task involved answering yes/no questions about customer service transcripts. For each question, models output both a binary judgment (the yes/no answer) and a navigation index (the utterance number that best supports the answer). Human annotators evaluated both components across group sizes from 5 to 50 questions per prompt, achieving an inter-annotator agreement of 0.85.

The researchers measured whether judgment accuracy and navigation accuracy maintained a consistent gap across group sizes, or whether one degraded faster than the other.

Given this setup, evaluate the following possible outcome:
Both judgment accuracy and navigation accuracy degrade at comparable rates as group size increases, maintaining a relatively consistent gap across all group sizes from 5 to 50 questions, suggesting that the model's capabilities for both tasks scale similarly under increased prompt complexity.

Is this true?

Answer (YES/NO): NO